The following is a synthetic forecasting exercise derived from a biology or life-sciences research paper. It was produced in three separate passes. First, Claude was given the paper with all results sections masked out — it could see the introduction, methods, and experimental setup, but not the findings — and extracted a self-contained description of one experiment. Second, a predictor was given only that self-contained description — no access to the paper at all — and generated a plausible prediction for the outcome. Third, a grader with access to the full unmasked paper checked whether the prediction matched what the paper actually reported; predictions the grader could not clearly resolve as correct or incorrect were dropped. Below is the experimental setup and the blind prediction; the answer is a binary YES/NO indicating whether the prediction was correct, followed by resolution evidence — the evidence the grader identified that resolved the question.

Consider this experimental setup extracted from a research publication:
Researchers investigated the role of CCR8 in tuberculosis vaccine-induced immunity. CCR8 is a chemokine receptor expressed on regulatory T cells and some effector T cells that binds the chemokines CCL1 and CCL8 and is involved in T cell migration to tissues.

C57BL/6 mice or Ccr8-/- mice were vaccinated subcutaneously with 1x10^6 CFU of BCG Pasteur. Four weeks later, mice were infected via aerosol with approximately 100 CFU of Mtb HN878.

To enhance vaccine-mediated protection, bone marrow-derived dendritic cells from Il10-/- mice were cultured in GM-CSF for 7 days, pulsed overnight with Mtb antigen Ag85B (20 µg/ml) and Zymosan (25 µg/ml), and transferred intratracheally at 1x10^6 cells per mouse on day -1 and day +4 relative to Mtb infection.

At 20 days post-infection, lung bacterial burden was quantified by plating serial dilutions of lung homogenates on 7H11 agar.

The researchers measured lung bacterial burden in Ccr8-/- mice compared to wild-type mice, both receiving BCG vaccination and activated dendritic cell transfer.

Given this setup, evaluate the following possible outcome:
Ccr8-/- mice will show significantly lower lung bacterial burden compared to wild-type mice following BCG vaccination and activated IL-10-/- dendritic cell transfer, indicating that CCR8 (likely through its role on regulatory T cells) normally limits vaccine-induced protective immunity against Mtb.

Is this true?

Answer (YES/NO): NO